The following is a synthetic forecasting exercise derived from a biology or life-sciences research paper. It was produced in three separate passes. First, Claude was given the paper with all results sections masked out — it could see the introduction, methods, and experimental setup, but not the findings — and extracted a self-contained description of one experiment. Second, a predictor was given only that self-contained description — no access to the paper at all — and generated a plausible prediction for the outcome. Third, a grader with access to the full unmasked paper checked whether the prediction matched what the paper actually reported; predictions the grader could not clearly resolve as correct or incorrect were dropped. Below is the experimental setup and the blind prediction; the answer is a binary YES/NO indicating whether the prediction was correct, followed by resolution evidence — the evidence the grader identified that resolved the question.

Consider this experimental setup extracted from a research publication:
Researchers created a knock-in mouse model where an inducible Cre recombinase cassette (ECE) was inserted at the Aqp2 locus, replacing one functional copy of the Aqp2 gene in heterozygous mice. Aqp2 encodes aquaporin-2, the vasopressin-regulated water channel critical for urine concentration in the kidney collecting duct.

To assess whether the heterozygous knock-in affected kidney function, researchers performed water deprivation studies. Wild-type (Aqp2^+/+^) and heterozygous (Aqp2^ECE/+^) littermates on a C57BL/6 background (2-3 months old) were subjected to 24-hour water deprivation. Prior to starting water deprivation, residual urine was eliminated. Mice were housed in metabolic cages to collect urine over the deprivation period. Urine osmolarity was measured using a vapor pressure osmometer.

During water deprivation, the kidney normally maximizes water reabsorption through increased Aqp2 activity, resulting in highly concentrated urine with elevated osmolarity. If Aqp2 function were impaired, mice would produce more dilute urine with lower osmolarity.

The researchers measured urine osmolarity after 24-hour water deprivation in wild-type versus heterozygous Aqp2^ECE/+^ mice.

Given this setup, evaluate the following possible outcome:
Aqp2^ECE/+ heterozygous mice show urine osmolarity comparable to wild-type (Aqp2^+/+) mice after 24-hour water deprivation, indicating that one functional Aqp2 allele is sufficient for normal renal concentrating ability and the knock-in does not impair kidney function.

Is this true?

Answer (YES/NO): YES